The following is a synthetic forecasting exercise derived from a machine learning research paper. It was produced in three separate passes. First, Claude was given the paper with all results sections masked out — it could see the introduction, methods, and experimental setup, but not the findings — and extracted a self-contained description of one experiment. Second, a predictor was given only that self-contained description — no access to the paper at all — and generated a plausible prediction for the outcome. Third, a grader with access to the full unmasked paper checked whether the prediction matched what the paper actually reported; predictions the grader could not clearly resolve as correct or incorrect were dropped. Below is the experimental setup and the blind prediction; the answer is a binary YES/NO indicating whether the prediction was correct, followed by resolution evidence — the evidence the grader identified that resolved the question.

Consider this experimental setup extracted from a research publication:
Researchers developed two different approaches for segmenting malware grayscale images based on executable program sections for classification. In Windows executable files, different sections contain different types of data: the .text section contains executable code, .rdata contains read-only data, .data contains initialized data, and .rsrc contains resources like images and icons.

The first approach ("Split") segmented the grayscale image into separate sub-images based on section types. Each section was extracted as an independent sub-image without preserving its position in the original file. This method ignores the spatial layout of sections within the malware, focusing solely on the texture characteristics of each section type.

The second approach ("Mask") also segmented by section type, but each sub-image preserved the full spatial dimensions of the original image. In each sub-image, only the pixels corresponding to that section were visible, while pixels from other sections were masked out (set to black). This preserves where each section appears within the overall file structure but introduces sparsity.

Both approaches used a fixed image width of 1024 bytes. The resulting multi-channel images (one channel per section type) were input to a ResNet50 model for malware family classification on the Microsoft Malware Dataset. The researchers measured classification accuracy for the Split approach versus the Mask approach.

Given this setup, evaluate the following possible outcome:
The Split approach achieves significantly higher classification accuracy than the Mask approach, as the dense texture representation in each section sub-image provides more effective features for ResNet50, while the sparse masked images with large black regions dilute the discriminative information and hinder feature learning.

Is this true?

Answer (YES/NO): YES